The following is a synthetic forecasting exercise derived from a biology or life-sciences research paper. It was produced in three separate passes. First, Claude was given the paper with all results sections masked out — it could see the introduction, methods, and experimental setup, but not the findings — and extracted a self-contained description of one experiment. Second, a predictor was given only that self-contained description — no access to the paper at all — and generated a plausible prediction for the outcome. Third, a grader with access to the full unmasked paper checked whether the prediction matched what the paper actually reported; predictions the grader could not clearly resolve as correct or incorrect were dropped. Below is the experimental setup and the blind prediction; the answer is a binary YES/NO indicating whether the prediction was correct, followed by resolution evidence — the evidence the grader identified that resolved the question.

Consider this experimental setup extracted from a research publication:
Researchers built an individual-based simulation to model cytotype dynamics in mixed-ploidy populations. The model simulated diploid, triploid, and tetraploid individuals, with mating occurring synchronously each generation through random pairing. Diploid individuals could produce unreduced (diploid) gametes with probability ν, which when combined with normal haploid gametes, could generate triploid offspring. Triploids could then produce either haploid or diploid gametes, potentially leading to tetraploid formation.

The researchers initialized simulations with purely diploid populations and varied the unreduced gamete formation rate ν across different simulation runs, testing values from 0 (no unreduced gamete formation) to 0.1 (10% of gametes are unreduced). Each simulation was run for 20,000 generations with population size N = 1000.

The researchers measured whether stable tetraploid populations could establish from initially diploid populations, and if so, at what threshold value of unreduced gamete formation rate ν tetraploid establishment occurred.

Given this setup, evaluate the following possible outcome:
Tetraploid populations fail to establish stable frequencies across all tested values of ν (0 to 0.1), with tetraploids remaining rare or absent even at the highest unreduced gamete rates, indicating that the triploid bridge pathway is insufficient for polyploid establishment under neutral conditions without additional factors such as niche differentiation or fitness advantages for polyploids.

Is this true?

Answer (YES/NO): NO